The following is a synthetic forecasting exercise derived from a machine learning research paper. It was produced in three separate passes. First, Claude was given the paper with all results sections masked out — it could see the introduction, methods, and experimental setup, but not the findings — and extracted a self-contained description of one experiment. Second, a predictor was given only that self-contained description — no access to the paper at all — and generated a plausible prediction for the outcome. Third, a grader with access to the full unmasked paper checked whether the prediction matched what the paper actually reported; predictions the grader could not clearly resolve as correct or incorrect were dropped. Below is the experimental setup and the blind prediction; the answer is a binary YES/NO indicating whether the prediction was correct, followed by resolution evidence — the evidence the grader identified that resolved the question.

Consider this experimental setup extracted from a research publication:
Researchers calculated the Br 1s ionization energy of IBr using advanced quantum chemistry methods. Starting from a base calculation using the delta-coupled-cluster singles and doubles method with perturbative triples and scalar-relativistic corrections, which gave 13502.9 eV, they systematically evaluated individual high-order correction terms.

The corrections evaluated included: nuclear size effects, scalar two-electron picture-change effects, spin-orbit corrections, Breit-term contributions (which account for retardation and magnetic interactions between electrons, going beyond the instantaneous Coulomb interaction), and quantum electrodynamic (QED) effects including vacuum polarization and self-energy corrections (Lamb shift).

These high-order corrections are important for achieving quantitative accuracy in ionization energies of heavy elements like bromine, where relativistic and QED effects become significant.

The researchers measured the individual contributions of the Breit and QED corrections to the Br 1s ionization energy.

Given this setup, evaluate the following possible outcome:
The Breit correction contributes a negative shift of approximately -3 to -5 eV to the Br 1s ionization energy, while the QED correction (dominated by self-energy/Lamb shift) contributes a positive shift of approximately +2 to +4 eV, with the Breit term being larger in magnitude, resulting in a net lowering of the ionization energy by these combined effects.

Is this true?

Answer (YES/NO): NO